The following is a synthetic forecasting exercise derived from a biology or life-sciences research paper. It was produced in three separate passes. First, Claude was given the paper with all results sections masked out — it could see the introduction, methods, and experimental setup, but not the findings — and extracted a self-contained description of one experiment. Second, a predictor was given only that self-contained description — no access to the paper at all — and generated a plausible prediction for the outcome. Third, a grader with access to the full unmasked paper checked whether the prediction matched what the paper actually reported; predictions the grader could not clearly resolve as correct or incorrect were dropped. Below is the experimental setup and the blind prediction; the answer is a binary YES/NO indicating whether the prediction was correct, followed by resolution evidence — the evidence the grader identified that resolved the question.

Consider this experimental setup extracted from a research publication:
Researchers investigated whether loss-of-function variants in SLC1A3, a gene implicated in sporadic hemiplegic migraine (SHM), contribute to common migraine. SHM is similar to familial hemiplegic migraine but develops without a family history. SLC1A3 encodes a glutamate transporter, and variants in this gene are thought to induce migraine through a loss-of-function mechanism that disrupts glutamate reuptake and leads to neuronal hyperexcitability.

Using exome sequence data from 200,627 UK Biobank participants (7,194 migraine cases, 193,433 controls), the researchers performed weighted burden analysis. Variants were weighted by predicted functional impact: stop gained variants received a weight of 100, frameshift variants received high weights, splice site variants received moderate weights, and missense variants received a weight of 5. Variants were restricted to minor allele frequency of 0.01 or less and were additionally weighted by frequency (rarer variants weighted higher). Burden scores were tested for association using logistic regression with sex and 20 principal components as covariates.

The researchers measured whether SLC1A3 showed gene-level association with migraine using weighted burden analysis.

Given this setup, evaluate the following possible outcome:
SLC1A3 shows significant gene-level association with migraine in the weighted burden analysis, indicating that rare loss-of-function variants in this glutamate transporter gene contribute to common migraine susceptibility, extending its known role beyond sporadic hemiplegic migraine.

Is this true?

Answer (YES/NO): NO